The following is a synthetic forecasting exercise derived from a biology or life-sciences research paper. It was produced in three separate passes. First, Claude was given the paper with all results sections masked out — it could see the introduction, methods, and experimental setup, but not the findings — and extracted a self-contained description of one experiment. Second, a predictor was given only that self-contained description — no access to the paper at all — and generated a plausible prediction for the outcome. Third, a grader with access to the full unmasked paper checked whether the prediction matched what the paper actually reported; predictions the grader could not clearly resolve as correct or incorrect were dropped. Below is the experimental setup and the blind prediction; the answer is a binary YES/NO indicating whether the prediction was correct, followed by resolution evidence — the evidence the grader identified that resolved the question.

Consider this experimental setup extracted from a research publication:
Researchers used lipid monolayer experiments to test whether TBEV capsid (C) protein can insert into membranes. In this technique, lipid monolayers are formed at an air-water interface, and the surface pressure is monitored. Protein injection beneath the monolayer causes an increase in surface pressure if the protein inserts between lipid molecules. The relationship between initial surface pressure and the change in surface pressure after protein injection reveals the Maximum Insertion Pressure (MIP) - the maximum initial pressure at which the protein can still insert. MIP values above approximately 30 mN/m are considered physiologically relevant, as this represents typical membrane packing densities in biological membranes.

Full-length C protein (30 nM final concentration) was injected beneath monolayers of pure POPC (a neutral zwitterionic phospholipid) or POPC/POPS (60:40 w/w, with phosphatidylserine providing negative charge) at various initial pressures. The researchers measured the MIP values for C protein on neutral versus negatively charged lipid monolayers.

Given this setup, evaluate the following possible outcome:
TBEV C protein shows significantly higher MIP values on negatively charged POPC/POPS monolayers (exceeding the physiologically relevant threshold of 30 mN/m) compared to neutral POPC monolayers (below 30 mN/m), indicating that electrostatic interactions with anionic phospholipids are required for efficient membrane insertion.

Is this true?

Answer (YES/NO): YES